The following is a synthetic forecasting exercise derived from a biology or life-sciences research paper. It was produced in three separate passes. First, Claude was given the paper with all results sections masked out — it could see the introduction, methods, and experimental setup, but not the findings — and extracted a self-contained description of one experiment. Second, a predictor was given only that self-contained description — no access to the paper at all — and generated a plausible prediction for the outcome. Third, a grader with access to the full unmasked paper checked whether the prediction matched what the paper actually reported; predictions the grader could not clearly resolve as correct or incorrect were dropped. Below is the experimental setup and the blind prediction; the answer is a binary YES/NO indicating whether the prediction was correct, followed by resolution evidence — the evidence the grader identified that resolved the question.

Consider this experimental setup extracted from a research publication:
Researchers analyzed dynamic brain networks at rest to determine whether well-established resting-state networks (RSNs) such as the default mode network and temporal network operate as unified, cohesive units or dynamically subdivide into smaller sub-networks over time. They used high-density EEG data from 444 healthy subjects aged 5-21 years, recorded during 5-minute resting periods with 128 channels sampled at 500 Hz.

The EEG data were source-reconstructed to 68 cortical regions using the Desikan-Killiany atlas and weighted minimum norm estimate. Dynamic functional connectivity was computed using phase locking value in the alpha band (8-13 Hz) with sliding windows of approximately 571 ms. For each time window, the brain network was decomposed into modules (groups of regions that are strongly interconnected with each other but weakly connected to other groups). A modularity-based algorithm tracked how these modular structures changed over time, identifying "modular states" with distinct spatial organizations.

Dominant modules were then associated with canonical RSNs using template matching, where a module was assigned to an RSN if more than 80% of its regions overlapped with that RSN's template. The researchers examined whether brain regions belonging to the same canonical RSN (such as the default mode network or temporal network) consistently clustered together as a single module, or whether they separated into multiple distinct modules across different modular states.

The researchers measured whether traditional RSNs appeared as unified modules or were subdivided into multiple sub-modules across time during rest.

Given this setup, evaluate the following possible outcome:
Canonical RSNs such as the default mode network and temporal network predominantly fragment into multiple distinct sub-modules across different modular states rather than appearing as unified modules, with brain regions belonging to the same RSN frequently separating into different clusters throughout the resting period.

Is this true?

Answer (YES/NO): YES